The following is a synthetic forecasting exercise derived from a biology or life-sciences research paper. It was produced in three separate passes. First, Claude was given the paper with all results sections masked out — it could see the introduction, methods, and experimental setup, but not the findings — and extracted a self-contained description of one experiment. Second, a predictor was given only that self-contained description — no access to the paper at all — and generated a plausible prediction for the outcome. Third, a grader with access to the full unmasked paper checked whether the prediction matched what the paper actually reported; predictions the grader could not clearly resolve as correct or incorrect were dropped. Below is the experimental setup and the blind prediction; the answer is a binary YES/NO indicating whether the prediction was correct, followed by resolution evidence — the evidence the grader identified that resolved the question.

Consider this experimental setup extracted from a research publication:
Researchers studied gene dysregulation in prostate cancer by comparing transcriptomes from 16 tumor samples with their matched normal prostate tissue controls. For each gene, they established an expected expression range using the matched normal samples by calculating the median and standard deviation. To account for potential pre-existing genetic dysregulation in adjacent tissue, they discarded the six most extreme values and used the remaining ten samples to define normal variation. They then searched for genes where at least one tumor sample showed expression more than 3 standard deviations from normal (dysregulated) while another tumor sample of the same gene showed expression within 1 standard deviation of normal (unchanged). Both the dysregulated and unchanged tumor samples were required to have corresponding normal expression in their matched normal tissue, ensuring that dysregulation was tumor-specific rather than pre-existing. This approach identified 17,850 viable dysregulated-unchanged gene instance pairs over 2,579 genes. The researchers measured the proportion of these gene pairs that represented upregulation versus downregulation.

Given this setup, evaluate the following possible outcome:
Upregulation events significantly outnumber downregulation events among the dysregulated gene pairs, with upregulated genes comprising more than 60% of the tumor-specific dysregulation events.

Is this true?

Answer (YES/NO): YES